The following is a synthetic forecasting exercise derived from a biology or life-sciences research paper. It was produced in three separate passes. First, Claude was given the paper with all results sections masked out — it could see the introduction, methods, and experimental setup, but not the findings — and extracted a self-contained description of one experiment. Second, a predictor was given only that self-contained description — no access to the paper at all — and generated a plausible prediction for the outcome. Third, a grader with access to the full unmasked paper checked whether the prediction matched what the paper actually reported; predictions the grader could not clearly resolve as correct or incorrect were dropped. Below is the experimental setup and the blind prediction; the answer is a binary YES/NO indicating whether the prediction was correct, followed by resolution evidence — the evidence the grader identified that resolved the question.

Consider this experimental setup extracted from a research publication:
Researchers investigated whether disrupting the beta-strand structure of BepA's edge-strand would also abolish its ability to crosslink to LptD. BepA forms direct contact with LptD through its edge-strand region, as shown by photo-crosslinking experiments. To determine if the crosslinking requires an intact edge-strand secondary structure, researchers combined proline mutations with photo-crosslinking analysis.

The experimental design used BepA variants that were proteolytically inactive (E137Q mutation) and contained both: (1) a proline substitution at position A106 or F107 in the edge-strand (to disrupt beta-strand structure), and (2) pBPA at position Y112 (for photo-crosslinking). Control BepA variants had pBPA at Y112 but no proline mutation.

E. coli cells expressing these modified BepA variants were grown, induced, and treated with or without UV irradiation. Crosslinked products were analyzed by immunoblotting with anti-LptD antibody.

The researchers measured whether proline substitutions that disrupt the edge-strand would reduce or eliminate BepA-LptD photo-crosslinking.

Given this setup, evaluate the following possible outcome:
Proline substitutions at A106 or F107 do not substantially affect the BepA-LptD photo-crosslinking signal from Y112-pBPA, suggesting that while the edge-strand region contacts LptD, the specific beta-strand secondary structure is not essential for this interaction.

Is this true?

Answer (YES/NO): NO